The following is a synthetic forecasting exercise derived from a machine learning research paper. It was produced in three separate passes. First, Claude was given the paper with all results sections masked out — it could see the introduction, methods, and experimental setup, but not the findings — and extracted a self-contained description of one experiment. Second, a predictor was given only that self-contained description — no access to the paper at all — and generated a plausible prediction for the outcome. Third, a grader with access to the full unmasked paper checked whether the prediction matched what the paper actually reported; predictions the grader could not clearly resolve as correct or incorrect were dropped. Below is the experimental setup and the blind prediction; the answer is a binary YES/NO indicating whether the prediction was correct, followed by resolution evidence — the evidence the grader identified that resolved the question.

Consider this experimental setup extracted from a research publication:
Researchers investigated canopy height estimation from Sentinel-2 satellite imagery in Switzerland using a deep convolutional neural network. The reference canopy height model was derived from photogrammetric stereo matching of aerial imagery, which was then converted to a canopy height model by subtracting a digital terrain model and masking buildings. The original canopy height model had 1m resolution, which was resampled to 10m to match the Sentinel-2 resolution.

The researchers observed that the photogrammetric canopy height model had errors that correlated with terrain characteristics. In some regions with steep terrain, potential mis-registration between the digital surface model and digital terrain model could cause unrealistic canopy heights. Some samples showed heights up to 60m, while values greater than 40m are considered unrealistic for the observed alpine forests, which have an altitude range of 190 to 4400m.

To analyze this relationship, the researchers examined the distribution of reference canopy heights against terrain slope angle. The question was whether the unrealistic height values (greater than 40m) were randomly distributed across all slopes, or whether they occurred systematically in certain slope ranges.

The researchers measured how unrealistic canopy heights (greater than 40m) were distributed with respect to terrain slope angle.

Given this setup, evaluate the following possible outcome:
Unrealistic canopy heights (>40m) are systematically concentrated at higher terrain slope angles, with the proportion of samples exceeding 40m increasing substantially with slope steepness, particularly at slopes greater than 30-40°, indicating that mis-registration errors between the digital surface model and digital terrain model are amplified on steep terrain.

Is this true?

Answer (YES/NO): YES